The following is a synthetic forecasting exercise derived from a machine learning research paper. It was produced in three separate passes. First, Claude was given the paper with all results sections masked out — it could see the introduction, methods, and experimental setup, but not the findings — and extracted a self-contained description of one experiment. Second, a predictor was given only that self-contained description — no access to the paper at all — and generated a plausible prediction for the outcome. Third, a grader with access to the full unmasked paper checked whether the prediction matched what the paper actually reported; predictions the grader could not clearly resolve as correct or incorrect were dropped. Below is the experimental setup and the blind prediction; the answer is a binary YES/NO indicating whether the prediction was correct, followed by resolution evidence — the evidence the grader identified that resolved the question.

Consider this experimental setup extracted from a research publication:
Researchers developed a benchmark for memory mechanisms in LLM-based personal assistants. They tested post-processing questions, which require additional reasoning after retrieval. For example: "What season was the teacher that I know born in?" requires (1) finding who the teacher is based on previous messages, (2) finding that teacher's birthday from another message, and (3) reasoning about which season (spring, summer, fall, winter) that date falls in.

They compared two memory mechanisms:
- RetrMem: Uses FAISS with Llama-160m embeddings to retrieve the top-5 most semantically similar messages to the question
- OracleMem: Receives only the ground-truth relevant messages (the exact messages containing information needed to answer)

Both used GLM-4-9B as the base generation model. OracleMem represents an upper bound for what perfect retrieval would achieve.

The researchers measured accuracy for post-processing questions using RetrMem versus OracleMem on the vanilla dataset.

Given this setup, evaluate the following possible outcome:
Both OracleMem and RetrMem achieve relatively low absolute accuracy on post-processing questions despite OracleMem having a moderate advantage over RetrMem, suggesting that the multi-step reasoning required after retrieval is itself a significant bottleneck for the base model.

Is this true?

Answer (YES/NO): NO